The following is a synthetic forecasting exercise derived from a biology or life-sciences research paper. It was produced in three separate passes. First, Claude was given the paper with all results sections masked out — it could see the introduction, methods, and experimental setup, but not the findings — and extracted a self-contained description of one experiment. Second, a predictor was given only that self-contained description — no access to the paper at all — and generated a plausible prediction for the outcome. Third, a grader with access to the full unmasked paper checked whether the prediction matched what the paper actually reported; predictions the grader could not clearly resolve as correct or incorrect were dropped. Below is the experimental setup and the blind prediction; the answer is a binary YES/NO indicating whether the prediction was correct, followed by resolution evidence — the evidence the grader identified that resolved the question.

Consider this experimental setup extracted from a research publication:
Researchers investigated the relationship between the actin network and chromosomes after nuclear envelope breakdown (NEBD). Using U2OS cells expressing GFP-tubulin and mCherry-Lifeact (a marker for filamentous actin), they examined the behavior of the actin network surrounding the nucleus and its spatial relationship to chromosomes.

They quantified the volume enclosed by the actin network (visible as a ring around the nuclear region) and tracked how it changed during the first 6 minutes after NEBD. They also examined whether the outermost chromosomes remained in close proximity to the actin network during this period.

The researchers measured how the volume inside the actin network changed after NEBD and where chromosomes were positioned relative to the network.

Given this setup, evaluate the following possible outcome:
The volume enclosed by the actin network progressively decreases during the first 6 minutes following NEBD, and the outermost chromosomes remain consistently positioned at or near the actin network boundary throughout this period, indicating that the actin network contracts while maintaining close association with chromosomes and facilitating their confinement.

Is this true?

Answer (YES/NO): YES